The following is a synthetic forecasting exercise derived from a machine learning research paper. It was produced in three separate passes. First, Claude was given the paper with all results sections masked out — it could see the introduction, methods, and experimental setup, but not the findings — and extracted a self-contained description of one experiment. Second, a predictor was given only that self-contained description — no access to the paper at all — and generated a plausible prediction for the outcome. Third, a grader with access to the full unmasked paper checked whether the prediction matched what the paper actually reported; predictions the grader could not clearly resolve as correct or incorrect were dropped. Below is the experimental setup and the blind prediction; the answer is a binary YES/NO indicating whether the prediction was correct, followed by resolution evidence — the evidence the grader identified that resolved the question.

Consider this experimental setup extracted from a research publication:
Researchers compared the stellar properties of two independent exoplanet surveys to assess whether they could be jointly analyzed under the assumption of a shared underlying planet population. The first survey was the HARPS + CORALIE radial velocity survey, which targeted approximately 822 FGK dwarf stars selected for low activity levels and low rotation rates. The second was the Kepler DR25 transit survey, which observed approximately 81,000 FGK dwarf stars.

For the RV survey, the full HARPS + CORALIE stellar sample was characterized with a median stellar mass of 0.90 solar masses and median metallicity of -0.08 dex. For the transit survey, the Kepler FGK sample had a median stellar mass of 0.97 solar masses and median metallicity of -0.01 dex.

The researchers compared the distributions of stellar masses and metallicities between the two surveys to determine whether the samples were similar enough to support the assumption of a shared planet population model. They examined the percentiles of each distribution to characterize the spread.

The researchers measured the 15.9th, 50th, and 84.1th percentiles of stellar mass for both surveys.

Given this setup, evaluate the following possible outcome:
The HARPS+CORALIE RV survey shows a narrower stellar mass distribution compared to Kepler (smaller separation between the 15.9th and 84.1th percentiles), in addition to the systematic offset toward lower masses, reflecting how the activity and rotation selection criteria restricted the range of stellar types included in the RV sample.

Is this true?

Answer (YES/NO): YES